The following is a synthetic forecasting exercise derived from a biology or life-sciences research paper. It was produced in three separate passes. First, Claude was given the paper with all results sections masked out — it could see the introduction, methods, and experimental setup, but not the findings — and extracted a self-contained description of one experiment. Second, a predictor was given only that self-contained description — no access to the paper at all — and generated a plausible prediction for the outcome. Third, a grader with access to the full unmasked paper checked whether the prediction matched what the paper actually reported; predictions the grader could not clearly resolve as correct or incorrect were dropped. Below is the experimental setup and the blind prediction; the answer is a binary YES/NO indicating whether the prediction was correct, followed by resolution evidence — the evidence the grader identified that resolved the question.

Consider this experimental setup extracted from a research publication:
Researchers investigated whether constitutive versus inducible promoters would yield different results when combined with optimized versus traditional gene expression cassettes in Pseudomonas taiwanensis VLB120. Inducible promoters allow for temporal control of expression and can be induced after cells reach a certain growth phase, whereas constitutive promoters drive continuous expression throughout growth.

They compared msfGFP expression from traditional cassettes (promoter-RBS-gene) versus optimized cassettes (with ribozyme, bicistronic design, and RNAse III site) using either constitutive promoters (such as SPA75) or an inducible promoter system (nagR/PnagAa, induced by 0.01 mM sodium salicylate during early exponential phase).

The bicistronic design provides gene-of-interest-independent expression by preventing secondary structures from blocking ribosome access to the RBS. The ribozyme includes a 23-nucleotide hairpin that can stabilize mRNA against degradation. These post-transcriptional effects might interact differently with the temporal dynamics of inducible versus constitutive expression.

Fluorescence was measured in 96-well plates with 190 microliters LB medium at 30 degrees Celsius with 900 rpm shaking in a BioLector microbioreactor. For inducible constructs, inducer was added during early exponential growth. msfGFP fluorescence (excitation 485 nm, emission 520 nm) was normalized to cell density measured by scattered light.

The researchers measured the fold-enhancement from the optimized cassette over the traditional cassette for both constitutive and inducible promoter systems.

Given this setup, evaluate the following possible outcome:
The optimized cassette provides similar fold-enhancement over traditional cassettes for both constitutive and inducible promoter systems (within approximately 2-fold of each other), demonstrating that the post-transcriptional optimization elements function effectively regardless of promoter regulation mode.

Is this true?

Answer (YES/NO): YES